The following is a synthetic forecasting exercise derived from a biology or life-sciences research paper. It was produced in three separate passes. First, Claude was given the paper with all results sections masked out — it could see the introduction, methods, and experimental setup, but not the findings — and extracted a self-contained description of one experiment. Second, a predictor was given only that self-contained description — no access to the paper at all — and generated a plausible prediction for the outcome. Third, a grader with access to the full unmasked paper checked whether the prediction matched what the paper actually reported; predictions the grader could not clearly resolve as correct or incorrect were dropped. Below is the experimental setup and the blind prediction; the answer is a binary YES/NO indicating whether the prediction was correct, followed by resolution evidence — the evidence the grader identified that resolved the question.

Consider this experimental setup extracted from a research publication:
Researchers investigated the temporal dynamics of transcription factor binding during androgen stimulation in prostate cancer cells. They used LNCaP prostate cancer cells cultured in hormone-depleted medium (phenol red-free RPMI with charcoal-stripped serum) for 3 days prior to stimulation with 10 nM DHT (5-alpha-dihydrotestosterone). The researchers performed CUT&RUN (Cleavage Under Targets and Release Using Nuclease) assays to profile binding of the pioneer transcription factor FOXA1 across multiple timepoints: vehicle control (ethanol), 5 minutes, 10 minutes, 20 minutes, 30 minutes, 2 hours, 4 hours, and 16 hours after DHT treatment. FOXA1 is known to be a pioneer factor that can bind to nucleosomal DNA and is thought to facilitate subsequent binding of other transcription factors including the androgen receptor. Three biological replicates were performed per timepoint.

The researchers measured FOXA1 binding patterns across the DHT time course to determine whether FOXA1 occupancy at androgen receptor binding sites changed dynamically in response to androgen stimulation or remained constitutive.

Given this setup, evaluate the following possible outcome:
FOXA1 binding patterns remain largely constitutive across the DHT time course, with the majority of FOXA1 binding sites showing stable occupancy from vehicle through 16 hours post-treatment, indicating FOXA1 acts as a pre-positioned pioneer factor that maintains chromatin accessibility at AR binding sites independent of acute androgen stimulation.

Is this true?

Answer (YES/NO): NO